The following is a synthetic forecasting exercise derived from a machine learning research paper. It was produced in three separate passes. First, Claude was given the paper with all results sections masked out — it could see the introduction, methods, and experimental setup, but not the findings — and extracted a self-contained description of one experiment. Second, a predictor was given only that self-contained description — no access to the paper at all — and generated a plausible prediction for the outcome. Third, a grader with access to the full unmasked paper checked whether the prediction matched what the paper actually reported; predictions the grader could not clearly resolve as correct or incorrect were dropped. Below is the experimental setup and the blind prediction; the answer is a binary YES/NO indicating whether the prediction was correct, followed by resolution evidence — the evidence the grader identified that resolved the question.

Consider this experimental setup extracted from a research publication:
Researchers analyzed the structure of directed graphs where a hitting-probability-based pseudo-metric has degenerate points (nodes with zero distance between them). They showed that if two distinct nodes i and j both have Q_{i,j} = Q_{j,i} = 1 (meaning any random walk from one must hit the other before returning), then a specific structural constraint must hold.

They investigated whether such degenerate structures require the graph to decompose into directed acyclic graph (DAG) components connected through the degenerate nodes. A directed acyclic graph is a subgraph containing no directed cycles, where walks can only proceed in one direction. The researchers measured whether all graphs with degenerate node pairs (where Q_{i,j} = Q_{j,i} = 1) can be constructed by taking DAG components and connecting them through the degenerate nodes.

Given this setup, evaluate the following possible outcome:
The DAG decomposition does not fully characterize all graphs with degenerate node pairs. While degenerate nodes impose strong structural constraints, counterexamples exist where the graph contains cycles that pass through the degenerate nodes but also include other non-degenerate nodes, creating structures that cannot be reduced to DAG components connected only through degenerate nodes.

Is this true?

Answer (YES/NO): NO